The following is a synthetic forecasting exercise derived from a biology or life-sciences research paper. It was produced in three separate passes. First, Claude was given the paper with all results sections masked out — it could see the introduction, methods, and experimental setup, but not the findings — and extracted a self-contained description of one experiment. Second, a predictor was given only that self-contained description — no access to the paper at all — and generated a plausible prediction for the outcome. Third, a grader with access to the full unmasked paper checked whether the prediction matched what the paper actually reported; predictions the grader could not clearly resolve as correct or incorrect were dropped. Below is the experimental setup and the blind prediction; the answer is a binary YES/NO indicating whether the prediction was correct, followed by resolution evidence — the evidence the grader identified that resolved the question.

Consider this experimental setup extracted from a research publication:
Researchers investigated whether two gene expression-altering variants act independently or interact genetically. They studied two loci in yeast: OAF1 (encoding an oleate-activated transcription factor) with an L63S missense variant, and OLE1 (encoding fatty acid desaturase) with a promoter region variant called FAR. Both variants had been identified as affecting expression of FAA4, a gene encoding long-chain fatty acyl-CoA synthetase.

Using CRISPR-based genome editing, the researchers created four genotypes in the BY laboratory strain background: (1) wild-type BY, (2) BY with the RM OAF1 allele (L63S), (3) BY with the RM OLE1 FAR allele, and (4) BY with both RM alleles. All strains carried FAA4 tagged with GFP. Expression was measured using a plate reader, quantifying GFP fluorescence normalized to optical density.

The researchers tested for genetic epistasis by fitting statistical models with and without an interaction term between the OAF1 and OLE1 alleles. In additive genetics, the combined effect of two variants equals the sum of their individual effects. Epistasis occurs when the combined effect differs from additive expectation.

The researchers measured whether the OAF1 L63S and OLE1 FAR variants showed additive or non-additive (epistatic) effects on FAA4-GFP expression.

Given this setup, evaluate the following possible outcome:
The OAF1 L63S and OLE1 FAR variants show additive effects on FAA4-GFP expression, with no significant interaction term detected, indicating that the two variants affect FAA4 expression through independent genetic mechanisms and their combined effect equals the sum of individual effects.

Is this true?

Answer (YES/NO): NO